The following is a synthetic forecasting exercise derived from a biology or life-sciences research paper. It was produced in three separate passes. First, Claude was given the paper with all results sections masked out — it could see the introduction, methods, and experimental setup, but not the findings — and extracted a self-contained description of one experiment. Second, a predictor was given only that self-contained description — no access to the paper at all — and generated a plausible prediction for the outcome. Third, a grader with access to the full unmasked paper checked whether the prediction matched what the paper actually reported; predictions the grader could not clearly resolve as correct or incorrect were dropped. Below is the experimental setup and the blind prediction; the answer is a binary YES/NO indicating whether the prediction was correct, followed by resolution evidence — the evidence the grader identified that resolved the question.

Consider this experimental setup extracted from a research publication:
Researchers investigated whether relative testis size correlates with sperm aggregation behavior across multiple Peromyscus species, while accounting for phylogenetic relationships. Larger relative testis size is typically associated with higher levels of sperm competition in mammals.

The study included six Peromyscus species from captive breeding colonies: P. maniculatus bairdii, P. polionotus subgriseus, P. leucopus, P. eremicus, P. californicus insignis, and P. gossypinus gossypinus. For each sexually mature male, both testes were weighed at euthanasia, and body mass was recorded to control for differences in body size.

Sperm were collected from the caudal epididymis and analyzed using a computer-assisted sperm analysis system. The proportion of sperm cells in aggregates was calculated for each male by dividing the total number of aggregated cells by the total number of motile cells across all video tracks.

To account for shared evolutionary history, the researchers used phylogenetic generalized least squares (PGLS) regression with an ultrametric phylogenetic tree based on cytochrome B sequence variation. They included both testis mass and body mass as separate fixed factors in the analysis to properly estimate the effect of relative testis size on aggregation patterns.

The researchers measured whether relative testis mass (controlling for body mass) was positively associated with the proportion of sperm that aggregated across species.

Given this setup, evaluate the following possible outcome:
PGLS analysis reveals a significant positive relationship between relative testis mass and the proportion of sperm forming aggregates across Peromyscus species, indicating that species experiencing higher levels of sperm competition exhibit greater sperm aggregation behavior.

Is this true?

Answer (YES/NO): NO